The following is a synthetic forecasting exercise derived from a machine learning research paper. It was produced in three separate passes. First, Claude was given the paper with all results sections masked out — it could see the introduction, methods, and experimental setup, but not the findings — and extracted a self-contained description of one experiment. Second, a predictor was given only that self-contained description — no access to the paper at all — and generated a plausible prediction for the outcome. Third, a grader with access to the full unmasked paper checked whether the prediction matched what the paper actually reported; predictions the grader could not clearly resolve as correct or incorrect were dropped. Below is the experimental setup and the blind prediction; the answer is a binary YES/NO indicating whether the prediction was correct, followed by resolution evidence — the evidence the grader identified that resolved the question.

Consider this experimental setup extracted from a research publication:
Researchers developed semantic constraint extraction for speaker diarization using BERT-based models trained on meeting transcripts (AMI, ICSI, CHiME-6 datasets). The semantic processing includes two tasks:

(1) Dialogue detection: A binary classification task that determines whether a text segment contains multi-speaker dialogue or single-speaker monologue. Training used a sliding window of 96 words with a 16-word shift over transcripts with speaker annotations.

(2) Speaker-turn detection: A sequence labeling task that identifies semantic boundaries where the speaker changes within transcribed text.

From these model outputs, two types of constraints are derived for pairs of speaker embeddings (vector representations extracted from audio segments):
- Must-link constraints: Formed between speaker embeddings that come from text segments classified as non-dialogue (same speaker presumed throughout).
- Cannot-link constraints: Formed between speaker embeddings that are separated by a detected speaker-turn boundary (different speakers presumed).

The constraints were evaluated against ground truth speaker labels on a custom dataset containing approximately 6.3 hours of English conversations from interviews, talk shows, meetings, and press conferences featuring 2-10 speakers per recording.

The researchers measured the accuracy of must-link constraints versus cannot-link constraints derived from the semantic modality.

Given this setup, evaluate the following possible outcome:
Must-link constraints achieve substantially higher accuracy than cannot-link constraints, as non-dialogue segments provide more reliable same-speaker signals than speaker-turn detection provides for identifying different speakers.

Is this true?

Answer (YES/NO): YES